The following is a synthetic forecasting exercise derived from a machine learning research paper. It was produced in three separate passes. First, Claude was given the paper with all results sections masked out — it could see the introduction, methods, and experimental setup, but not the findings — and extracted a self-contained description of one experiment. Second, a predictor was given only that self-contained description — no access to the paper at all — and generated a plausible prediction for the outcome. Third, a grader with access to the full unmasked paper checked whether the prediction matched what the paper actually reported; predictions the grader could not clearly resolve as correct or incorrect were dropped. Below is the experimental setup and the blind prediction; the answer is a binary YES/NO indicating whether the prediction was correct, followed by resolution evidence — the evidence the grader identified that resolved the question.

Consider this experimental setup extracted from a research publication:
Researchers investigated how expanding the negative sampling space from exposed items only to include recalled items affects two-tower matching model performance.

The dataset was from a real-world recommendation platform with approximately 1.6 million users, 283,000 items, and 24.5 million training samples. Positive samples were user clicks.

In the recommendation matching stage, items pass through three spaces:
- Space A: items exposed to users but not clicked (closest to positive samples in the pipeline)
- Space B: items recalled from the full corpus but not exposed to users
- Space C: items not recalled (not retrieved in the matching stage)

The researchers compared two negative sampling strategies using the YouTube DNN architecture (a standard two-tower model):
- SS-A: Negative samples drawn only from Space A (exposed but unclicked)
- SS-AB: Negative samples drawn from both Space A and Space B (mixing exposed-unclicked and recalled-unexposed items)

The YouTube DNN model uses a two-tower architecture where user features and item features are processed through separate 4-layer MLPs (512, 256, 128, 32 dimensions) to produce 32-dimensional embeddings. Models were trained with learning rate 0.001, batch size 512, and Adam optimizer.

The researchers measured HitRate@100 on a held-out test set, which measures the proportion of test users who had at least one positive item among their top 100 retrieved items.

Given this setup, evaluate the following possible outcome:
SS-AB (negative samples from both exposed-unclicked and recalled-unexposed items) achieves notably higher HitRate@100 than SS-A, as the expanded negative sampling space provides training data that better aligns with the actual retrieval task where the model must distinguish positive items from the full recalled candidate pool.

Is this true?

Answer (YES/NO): YES